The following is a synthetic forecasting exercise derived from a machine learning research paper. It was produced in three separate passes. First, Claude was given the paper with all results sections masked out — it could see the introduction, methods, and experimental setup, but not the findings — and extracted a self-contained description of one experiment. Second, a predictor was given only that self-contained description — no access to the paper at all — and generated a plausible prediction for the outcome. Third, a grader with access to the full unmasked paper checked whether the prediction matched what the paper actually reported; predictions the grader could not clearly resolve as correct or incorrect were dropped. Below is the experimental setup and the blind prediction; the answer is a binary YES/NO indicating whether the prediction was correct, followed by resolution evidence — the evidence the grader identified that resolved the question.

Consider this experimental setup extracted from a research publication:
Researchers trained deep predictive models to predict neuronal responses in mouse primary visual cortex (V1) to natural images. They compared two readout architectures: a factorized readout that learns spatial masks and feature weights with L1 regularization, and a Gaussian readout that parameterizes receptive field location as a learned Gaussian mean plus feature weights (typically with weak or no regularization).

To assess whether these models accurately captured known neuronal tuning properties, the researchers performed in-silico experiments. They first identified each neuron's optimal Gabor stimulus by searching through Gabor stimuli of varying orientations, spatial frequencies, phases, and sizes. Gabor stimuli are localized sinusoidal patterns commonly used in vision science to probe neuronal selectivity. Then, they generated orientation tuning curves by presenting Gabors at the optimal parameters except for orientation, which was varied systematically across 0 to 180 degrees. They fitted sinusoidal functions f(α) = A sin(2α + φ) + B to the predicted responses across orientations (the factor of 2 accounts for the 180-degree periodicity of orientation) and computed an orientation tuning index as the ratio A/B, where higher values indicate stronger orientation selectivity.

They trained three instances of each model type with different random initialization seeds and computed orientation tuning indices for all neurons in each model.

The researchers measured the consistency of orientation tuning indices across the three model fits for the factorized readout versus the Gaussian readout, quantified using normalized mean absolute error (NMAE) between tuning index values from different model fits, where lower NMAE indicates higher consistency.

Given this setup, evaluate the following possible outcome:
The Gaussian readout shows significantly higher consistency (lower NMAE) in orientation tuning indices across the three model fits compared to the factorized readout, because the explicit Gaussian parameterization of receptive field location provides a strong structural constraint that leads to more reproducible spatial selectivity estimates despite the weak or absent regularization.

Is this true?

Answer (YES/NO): NO